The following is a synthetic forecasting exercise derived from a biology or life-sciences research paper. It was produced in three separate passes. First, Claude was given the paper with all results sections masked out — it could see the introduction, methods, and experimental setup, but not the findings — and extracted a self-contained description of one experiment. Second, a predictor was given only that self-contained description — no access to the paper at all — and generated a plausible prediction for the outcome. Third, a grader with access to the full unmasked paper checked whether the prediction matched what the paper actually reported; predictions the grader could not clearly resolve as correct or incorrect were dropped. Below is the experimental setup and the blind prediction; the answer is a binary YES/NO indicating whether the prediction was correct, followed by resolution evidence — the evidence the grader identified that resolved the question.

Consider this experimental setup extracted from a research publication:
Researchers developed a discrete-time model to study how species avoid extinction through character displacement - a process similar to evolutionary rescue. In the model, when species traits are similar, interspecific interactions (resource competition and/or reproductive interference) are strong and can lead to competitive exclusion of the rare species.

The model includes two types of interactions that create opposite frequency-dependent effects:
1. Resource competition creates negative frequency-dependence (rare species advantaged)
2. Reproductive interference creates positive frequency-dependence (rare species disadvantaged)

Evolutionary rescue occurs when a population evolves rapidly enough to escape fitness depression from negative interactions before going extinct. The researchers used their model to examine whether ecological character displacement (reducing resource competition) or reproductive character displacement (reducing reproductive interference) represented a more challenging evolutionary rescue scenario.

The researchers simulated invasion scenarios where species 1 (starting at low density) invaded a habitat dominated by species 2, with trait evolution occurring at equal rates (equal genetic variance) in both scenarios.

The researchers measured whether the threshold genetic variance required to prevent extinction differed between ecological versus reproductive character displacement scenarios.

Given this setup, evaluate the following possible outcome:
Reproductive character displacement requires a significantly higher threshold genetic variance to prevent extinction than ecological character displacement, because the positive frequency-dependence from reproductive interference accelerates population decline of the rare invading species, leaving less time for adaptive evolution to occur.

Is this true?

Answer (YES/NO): YES